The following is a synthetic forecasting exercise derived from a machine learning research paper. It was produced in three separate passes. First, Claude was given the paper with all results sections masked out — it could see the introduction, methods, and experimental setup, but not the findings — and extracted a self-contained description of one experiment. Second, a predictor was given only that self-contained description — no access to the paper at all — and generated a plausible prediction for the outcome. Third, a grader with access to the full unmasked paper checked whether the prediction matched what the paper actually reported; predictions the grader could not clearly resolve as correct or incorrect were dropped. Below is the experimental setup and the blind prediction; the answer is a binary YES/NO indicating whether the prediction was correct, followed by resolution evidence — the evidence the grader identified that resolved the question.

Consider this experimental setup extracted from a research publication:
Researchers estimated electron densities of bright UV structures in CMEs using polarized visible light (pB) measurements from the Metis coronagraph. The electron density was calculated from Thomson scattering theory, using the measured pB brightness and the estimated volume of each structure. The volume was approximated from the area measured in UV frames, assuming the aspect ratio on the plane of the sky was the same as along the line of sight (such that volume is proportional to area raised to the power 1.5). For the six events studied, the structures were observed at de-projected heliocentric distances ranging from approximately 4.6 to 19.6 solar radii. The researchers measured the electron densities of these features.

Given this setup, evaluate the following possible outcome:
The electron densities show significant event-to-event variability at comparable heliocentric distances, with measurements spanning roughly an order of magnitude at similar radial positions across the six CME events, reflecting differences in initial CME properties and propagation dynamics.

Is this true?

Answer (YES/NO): NO